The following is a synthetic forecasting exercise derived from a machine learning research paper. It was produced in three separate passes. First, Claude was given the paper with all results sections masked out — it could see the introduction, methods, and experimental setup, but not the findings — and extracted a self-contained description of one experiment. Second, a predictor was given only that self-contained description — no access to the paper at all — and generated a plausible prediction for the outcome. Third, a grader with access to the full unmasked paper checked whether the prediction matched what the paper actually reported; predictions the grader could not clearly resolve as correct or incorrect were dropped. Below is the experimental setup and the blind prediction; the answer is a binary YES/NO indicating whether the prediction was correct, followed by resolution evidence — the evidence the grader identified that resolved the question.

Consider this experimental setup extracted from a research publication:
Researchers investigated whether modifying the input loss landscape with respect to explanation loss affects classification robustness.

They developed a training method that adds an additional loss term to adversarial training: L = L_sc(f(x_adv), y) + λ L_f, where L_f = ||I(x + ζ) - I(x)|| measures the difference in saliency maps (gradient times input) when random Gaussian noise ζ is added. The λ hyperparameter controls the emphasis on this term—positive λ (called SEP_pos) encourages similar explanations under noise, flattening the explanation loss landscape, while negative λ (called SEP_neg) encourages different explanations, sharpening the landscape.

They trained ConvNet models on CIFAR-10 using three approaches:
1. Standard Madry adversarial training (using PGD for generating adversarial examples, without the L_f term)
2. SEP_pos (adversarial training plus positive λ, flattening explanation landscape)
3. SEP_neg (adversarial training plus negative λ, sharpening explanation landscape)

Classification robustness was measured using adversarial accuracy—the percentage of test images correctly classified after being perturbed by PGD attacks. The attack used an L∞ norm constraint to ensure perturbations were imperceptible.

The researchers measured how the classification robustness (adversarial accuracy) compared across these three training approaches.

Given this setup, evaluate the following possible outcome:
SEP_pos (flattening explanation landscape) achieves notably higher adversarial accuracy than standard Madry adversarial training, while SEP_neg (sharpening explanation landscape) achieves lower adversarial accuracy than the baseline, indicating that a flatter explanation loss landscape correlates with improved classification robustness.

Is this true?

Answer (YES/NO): NO